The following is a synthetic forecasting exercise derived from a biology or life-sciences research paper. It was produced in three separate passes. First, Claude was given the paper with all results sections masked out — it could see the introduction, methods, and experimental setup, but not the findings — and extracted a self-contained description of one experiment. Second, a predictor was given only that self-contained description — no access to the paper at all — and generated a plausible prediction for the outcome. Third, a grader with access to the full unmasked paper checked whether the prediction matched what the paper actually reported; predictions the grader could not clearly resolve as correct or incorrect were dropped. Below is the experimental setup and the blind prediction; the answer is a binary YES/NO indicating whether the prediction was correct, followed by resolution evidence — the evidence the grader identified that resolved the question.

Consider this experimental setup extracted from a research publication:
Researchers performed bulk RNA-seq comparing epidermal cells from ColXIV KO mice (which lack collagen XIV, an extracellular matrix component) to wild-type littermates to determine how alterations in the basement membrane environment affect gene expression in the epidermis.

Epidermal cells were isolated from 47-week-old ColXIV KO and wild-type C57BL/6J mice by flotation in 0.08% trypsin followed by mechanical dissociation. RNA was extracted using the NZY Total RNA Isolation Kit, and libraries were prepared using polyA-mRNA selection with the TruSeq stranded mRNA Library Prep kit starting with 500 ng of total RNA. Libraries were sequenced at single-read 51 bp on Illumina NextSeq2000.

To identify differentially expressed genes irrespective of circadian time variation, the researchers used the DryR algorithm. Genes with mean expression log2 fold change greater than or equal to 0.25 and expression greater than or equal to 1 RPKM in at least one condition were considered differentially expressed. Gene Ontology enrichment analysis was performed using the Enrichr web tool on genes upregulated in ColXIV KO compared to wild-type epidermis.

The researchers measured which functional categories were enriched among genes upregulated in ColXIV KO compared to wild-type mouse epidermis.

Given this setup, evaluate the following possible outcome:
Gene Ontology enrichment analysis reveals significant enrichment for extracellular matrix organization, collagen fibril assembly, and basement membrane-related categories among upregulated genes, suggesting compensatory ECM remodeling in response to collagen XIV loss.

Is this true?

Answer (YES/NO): NO